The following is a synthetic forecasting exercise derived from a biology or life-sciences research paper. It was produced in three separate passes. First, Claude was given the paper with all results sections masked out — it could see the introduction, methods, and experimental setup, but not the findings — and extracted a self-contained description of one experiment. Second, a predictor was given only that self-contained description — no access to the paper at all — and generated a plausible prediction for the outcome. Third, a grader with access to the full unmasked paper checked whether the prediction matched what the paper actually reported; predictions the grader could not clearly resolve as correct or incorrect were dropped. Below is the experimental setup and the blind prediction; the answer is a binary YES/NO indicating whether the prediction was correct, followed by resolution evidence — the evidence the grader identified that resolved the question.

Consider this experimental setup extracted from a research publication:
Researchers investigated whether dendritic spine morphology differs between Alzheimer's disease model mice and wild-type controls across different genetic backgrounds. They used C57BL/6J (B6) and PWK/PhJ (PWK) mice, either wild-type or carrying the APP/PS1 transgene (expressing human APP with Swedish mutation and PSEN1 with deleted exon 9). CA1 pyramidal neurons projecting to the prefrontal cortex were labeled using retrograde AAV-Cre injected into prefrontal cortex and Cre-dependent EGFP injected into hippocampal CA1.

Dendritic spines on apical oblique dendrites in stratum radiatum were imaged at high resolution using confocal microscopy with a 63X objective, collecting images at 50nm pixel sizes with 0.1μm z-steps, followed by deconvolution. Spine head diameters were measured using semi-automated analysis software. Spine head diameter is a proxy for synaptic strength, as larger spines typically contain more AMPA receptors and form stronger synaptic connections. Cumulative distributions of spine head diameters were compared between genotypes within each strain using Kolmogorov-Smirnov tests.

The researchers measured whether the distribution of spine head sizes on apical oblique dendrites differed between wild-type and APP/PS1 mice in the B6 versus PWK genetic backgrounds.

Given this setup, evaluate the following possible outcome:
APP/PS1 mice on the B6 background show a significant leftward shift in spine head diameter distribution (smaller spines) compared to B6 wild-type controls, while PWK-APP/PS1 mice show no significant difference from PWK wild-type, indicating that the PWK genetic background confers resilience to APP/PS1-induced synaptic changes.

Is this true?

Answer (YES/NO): YES